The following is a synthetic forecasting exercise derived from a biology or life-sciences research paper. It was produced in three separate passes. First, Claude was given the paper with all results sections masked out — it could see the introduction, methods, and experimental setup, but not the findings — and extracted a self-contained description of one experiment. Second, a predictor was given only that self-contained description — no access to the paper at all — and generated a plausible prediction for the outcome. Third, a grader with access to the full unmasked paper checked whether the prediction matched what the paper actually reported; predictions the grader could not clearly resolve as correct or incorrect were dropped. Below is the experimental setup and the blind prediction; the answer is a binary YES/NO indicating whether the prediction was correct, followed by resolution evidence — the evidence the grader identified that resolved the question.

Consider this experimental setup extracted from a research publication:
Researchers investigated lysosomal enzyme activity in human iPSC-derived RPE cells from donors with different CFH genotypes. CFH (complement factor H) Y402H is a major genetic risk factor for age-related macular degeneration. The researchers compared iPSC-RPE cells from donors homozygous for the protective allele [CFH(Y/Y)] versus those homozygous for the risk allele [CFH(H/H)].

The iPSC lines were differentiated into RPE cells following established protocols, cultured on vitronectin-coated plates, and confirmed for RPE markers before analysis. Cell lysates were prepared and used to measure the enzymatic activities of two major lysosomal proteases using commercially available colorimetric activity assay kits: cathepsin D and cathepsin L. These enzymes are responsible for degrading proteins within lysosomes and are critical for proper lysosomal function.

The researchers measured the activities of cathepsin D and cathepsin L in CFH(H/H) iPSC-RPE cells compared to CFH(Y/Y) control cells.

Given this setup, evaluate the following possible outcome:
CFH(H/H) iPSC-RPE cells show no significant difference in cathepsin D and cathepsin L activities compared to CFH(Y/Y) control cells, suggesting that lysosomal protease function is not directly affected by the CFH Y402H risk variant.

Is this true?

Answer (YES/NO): NO